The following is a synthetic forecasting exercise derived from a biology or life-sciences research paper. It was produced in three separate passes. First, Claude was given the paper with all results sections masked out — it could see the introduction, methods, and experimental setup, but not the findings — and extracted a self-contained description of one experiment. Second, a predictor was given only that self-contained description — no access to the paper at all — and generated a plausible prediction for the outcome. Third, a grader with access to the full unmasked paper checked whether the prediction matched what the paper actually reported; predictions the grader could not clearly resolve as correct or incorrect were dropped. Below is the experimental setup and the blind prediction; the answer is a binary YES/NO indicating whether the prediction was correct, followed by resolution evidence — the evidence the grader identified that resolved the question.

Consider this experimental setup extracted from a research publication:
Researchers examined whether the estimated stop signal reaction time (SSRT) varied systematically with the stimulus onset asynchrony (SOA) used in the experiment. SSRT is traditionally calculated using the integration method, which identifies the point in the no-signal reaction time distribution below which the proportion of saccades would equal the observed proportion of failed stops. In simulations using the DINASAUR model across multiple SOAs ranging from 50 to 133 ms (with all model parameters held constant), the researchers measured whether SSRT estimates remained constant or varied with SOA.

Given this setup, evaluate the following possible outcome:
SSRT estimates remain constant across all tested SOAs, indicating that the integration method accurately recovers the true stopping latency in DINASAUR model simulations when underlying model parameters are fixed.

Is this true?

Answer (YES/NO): YES